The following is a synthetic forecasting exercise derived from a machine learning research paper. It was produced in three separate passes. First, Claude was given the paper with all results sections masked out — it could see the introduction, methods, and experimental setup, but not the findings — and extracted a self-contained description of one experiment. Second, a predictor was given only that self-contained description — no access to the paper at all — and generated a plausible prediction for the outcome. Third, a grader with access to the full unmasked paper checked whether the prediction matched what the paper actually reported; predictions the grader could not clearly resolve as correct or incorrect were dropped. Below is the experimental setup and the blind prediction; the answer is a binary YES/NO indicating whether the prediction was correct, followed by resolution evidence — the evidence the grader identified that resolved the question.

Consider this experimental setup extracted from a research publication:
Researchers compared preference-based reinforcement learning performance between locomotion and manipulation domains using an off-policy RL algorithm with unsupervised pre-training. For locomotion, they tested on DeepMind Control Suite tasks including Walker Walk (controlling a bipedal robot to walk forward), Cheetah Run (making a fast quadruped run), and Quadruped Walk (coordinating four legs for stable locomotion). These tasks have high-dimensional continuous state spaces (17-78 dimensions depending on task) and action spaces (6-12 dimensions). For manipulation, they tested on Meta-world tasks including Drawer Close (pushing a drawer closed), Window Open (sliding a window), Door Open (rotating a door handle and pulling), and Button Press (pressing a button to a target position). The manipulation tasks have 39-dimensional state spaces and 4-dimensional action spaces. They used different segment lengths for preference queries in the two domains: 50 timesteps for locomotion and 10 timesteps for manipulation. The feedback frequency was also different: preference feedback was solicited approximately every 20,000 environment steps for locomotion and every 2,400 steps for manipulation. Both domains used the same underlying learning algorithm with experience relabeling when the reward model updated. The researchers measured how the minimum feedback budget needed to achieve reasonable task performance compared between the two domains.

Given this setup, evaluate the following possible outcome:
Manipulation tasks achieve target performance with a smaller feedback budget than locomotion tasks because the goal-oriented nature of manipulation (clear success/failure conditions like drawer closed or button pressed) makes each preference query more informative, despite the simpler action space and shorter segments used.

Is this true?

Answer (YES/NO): NO